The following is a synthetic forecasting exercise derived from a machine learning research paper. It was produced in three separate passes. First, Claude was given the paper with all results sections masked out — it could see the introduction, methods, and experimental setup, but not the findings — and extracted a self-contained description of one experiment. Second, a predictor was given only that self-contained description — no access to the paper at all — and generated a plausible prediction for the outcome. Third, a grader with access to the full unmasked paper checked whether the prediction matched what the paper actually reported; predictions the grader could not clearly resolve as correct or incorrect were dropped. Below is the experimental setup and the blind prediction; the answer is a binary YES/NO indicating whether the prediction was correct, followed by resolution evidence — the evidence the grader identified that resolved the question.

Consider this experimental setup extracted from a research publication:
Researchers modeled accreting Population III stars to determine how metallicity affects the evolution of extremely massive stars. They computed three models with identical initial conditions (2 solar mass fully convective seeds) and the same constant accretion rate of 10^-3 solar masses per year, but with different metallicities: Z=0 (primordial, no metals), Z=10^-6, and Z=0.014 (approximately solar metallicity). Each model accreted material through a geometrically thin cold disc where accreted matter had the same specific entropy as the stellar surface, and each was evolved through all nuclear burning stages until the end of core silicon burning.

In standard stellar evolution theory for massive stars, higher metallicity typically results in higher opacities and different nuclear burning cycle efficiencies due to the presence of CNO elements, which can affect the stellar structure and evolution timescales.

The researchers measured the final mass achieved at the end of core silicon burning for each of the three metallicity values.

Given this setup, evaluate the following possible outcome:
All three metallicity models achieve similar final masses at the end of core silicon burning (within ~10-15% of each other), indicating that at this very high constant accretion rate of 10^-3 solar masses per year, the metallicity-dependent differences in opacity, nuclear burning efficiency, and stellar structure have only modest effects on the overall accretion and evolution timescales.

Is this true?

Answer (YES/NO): YES